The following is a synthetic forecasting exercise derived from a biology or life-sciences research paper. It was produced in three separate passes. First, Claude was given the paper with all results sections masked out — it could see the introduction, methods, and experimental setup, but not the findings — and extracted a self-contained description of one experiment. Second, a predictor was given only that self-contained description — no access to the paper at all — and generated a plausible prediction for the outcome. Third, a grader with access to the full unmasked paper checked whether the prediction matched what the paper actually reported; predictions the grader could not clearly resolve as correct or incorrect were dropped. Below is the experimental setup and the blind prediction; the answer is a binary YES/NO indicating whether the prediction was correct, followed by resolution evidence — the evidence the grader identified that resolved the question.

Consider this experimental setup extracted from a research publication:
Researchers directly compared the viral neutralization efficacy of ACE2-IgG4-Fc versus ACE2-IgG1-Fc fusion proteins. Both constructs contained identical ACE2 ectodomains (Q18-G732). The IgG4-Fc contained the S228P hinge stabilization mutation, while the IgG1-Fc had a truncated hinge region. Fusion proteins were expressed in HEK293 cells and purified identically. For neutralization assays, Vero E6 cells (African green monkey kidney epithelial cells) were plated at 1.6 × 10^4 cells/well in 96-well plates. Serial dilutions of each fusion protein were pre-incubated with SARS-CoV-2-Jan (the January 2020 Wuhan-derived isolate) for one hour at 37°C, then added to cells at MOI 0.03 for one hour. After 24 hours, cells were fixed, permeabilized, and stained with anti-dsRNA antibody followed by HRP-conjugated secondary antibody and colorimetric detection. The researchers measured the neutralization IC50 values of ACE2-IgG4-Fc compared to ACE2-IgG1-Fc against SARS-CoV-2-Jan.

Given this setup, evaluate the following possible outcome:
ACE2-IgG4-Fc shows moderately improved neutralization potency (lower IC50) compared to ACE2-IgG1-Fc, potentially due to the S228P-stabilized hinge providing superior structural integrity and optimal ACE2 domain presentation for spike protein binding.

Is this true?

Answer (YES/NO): NO